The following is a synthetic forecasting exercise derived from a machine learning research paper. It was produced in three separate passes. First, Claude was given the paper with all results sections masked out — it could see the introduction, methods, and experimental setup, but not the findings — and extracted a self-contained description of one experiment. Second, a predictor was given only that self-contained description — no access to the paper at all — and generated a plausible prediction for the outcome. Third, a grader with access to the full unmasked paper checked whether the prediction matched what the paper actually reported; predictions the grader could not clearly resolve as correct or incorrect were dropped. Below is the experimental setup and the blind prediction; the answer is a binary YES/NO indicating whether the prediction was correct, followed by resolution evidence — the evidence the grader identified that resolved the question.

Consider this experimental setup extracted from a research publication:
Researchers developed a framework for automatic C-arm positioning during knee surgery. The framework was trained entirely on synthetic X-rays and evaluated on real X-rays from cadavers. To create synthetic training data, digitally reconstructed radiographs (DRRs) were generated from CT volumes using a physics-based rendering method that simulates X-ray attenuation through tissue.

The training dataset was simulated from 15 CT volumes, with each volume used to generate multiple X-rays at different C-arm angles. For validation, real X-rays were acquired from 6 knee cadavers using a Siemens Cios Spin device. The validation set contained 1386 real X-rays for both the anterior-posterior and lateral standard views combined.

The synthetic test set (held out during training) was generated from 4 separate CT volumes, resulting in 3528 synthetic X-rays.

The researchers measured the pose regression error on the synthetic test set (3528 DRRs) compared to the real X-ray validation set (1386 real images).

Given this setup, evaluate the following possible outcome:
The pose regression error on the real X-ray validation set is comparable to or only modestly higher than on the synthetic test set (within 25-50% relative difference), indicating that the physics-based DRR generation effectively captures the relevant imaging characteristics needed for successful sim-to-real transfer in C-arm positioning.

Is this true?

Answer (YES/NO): NO